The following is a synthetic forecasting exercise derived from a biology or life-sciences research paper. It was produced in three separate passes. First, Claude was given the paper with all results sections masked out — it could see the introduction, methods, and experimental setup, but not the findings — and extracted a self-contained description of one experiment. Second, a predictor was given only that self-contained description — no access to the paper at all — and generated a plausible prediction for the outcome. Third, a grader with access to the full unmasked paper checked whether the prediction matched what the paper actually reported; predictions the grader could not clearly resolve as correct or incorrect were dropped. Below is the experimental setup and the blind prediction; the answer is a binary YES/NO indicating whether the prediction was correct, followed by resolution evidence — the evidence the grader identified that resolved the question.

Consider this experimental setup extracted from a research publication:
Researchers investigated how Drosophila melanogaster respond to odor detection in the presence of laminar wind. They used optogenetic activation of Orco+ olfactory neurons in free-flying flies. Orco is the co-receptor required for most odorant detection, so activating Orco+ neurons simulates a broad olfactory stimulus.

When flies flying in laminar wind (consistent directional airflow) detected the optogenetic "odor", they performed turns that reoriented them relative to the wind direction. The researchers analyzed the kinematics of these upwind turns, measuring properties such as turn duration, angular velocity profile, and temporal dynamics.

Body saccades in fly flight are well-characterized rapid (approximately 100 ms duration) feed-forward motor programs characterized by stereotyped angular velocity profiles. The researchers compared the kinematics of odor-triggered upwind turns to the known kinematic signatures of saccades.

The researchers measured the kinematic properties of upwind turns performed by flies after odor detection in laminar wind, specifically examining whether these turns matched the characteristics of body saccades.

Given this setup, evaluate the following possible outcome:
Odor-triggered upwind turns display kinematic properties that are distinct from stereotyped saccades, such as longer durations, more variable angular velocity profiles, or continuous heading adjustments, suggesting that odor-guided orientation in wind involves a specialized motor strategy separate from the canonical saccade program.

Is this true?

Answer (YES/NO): NO